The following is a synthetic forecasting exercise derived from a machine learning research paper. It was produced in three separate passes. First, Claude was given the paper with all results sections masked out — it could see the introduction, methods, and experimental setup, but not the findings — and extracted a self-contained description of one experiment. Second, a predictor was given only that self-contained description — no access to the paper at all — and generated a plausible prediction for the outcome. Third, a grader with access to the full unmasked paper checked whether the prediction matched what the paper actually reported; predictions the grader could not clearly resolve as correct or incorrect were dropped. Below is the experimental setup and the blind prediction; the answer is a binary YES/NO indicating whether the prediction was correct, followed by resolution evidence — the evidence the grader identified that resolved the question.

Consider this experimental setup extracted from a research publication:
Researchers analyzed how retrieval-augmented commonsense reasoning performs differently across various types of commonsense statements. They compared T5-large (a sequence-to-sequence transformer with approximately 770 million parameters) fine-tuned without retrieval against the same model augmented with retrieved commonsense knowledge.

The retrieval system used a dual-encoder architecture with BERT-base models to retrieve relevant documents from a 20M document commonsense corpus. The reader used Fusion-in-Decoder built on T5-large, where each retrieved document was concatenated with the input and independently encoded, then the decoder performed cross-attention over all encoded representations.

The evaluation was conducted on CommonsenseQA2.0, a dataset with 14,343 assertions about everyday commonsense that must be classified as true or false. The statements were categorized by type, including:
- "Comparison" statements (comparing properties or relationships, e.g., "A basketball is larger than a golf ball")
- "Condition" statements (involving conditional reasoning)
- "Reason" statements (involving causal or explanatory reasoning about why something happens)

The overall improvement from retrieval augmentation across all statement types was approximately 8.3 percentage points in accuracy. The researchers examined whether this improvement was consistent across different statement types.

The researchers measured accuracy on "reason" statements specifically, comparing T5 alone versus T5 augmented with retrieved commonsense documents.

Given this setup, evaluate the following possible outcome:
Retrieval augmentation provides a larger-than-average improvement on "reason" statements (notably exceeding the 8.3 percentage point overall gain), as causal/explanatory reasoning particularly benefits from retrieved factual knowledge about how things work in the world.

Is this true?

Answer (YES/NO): NO